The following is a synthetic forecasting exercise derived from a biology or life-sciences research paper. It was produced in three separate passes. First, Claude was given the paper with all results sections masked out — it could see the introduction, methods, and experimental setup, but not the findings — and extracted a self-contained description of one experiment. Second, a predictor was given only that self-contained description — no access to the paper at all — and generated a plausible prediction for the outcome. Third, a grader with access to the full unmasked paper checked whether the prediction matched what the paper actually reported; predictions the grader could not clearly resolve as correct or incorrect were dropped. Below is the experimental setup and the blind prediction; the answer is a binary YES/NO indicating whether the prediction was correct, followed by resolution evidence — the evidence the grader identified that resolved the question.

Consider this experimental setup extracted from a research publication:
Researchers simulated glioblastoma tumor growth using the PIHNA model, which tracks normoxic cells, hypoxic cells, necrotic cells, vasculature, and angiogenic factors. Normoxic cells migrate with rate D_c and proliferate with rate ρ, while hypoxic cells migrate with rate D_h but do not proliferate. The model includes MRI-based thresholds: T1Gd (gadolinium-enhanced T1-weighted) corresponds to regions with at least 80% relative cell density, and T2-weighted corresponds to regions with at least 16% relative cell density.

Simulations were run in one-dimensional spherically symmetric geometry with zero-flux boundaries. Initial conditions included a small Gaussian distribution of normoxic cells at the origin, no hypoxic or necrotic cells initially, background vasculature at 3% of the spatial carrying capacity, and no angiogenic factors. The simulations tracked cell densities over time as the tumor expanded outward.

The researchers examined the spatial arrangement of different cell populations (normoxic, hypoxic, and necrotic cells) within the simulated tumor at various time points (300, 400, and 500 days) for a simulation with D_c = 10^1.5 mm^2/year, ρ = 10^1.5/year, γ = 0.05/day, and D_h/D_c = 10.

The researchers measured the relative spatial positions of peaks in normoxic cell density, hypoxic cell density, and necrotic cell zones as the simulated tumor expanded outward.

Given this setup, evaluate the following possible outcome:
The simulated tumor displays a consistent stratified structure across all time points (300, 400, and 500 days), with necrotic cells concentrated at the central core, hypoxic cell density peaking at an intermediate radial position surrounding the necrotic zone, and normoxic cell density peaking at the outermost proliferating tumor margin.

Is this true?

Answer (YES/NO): YES